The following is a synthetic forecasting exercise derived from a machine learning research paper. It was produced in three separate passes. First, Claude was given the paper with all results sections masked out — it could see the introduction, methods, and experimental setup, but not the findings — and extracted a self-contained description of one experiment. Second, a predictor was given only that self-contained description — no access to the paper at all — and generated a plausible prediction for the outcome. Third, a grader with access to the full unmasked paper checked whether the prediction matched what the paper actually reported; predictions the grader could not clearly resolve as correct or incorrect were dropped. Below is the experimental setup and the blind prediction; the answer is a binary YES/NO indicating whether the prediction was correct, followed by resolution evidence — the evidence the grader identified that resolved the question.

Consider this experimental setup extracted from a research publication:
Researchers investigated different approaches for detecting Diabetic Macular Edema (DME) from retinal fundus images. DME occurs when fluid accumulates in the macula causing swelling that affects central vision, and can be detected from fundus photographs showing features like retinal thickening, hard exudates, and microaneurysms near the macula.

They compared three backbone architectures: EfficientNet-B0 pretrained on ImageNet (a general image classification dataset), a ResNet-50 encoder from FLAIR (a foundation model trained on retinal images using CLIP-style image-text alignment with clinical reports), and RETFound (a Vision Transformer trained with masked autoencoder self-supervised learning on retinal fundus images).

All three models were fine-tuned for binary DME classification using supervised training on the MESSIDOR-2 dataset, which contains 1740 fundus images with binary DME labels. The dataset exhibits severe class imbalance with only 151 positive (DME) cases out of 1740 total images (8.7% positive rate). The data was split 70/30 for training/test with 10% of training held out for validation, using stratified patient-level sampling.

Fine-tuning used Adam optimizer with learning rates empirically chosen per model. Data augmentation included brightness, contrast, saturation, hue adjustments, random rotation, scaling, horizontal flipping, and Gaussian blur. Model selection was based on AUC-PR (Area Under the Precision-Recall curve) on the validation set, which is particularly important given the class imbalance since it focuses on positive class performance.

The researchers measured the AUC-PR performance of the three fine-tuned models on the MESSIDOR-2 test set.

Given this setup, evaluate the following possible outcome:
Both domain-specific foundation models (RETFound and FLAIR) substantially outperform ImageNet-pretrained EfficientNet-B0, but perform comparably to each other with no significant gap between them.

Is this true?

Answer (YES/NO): NO